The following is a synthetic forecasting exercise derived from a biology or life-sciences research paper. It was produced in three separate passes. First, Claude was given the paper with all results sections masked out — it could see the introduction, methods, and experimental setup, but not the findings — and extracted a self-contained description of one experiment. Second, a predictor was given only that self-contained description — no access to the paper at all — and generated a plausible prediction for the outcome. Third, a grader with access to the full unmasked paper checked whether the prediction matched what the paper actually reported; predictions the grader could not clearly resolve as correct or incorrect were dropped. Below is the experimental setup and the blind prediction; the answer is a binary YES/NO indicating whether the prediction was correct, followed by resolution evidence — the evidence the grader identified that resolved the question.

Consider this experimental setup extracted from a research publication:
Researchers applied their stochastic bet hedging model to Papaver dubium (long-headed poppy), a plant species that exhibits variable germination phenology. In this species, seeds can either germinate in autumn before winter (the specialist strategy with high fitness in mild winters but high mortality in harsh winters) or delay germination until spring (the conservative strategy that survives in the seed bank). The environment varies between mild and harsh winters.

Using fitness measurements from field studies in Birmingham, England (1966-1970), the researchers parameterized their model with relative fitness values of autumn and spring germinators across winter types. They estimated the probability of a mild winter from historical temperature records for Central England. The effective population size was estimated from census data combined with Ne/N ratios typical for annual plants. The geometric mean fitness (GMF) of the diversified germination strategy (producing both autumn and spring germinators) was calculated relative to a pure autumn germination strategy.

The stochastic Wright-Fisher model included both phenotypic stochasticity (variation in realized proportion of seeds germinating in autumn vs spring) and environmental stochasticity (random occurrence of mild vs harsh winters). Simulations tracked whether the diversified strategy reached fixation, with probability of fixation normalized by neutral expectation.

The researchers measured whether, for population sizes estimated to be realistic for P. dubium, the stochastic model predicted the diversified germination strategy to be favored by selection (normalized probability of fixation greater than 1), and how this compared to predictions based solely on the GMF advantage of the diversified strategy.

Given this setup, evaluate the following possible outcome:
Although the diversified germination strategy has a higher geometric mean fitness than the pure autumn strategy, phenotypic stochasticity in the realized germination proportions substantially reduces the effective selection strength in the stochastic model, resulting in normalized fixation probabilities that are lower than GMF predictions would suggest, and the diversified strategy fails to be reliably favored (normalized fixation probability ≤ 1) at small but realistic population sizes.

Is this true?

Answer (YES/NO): NO